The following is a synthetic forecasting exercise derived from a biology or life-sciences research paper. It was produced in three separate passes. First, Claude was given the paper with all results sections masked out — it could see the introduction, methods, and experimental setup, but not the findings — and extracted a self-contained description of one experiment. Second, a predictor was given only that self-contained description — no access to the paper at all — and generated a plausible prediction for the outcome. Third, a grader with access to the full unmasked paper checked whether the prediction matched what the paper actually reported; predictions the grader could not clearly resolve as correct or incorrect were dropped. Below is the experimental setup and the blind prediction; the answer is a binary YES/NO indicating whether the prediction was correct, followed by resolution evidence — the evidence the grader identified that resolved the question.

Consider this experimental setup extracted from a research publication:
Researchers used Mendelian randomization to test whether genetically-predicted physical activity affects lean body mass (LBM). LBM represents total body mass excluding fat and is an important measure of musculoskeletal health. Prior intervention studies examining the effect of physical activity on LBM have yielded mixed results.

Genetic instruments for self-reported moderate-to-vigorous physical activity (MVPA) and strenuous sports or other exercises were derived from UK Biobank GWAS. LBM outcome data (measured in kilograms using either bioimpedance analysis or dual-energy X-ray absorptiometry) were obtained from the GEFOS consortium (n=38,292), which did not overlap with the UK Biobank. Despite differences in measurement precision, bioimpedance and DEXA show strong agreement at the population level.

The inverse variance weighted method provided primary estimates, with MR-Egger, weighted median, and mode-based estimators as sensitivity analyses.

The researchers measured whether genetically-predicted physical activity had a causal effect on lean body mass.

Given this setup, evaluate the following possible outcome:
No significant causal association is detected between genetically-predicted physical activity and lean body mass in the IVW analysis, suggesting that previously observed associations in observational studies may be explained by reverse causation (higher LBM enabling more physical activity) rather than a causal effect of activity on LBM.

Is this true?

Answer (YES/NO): YES